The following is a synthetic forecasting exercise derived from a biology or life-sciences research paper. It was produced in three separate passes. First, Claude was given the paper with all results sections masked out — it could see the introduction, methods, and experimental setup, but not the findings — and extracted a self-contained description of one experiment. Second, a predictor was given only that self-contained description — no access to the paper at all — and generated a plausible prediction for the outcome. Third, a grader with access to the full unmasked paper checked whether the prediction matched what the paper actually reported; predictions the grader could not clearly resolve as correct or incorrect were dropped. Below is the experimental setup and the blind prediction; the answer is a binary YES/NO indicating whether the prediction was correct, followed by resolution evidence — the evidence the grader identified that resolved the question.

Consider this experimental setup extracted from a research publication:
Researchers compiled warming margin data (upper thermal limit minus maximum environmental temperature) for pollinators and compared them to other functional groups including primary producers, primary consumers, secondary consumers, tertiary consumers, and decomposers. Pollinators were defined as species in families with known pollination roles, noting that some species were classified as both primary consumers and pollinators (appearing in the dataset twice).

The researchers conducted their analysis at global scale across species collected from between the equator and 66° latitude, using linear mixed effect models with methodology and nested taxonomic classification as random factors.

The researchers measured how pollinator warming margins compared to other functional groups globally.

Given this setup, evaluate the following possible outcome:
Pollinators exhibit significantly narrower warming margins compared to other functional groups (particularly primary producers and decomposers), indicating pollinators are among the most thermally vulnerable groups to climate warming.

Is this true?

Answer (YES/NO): NO